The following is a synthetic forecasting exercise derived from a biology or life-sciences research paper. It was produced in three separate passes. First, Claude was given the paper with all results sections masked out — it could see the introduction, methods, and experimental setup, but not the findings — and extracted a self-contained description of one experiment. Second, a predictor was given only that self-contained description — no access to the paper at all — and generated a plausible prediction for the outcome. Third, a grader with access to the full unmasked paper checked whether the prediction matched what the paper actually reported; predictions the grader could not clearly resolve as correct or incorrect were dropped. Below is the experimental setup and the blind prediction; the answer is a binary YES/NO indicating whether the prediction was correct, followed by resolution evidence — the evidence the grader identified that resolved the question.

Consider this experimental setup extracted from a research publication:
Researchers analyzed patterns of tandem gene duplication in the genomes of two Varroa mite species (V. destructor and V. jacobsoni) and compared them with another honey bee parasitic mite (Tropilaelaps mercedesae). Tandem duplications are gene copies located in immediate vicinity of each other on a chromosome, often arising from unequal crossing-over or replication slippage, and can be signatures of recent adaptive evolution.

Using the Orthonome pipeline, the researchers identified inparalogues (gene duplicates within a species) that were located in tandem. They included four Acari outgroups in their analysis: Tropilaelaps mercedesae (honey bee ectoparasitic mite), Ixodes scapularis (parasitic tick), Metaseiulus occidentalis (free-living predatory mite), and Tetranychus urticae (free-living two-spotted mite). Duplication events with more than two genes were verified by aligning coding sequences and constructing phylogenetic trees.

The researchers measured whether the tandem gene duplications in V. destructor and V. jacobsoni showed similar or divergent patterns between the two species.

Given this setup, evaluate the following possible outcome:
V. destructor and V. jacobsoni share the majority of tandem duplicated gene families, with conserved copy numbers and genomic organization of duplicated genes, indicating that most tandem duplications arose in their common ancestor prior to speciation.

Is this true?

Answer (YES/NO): NO